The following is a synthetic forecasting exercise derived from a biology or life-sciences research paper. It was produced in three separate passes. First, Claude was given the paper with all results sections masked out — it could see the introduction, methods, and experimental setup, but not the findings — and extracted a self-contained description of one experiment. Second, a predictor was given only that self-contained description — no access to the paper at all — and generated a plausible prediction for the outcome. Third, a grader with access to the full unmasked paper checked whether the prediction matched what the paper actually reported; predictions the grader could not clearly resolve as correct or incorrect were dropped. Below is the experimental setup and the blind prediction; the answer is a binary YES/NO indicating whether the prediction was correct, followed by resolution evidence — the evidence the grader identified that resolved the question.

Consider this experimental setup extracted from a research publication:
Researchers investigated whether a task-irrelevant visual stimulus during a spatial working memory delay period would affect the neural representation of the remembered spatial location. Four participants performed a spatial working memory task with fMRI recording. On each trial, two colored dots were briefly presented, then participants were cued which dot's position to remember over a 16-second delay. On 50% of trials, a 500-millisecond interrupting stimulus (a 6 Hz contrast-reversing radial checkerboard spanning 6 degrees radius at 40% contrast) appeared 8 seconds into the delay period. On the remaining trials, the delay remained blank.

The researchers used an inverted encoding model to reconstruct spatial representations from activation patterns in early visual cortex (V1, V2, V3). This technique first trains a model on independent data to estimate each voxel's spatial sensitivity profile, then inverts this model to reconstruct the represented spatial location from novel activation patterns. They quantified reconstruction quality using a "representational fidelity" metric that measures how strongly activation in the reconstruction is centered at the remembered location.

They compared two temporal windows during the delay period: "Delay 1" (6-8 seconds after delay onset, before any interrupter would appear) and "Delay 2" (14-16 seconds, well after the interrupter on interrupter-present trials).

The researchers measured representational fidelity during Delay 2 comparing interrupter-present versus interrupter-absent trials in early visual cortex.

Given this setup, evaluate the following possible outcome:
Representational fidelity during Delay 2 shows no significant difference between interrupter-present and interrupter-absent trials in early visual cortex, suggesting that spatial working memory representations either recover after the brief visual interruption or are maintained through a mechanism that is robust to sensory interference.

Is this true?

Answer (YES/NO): YES